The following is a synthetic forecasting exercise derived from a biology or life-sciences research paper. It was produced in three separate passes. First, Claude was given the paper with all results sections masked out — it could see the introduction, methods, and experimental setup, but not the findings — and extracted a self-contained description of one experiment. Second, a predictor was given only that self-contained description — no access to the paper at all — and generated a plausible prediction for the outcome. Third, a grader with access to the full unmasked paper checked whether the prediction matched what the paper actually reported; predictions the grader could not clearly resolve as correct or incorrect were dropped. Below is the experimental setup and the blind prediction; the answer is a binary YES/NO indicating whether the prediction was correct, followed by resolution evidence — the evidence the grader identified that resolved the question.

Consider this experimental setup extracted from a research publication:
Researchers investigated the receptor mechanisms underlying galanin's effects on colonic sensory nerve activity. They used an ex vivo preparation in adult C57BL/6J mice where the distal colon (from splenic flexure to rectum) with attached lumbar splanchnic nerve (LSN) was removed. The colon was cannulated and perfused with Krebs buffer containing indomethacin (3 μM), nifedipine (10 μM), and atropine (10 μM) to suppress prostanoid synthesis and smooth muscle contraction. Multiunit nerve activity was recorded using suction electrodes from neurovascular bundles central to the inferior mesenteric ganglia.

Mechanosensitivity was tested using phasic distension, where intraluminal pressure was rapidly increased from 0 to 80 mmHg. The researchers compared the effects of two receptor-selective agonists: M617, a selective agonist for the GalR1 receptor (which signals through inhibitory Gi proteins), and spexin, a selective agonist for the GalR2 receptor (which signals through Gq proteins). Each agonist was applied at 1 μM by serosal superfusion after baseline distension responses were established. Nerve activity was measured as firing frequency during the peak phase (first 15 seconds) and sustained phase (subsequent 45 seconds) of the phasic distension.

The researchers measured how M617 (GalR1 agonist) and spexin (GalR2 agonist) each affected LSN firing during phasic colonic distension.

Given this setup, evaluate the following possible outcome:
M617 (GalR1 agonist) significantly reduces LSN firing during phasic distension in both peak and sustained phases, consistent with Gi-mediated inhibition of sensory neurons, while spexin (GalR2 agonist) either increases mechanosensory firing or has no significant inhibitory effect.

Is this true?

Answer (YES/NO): YES